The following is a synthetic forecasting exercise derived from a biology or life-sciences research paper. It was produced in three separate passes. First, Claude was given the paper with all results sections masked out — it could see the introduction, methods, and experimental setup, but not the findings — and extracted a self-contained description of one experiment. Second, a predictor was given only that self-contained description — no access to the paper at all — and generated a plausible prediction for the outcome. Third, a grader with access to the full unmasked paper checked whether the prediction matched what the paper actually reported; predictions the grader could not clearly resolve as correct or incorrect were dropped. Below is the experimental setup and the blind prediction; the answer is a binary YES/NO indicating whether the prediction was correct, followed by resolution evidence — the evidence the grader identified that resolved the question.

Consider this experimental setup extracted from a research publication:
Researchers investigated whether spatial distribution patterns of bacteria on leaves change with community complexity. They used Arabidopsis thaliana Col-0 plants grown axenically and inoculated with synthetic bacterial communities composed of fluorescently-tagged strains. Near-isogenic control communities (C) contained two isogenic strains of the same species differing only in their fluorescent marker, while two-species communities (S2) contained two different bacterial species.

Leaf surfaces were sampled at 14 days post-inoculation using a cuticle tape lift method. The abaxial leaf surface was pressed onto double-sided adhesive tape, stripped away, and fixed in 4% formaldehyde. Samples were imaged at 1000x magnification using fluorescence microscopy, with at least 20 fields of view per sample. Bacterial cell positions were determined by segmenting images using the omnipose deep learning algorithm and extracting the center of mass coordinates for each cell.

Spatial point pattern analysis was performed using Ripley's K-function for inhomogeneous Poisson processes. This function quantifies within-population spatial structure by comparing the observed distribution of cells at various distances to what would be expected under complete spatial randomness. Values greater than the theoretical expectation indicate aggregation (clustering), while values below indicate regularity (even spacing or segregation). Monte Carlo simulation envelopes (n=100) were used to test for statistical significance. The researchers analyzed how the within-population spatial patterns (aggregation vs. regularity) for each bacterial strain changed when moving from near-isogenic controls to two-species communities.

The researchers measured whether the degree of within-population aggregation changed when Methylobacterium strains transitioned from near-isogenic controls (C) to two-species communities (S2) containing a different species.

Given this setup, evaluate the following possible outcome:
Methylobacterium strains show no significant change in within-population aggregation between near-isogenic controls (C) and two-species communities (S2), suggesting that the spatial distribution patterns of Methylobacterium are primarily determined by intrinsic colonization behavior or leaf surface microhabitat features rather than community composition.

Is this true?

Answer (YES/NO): NO